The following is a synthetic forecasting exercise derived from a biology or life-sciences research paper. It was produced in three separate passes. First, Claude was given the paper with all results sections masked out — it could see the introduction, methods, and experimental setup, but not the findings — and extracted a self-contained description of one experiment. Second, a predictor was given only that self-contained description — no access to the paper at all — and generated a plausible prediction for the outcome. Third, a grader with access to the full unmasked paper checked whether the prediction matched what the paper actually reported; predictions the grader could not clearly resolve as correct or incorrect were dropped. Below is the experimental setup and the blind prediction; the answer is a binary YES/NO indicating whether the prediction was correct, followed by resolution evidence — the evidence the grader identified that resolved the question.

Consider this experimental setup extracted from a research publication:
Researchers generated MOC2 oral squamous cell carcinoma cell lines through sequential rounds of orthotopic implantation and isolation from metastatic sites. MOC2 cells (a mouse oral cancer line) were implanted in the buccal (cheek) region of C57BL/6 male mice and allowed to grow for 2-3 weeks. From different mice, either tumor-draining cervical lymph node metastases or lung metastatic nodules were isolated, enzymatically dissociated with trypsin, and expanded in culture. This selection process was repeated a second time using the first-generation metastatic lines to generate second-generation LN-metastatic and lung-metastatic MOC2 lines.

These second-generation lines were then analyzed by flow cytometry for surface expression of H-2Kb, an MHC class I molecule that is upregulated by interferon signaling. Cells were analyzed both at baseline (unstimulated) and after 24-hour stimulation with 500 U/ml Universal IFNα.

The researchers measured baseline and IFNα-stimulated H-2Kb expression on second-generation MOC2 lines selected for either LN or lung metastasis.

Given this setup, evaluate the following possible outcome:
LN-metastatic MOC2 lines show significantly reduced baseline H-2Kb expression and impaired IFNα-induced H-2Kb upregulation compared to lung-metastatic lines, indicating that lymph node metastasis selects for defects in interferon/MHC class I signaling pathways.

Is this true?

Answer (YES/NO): NO